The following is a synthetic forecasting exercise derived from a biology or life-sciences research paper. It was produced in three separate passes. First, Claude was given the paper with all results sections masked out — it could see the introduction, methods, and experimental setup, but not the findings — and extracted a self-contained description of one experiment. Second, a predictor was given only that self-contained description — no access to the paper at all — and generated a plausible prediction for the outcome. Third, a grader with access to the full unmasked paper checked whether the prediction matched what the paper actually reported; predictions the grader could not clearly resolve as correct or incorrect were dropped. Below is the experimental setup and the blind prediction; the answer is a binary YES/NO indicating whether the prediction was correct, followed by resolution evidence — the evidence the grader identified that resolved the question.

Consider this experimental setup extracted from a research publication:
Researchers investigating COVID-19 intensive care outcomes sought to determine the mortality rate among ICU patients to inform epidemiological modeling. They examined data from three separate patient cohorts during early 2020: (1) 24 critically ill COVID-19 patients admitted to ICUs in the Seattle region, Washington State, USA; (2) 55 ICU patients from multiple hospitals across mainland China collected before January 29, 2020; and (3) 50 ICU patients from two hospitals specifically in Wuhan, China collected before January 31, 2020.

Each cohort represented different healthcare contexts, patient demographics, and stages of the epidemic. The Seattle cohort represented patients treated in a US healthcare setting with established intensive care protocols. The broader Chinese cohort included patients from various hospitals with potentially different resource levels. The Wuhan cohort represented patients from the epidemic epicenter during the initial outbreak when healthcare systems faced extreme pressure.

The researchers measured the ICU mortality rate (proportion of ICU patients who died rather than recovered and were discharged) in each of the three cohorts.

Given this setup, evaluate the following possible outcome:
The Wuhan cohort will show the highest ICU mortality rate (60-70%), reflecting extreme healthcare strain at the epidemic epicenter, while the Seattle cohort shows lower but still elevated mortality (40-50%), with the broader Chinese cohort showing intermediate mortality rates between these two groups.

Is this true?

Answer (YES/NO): NO